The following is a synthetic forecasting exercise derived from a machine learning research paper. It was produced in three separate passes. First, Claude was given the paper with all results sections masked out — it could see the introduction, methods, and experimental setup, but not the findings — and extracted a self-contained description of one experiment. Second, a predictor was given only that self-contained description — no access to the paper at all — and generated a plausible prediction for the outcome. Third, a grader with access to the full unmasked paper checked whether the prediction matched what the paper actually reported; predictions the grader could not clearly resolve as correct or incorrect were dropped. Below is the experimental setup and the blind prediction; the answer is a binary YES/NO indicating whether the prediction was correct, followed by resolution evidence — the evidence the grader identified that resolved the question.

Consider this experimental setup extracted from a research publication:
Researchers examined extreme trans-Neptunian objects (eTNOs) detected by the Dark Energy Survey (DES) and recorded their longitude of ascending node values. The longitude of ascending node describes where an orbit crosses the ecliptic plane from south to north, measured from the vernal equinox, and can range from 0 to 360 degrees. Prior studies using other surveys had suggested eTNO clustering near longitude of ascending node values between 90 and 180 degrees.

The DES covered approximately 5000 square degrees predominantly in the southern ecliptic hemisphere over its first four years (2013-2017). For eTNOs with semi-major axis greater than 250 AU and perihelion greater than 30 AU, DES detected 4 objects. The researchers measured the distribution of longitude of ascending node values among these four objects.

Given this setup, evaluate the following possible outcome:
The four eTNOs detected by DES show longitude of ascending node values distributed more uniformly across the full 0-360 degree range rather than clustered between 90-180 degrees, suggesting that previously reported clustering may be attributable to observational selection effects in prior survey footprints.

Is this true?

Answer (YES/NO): NO